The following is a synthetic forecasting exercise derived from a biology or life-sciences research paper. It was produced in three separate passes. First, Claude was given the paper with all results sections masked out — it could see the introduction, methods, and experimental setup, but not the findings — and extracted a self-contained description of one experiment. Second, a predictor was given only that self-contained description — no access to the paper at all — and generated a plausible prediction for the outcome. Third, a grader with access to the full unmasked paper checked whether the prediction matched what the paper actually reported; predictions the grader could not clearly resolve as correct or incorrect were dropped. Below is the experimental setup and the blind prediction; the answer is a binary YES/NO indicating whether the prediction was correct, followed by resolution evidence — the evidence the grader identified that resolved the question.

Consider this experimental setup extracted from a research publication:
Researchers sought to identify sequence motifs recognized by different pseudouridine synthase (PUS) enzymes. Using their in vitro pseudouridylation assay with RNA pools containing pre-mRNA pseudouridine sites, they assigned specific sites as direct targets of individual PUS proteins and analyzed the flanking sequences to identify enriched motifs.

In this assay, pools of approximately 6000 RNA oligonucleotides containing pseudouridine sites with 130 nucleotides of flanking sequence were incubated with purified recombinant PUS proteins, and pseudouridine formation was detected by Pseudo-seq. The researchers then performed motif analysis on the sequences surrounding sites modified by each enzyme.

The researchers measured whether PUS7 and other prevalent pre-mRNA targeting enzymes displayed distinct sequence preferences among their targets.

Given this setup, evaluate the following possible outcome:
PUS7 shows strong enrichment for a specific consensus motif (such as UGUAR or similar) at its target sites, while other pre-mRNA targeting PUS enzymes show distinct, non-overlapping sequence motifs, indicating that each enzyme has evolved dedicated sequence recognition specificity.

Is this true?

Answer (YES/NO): NO